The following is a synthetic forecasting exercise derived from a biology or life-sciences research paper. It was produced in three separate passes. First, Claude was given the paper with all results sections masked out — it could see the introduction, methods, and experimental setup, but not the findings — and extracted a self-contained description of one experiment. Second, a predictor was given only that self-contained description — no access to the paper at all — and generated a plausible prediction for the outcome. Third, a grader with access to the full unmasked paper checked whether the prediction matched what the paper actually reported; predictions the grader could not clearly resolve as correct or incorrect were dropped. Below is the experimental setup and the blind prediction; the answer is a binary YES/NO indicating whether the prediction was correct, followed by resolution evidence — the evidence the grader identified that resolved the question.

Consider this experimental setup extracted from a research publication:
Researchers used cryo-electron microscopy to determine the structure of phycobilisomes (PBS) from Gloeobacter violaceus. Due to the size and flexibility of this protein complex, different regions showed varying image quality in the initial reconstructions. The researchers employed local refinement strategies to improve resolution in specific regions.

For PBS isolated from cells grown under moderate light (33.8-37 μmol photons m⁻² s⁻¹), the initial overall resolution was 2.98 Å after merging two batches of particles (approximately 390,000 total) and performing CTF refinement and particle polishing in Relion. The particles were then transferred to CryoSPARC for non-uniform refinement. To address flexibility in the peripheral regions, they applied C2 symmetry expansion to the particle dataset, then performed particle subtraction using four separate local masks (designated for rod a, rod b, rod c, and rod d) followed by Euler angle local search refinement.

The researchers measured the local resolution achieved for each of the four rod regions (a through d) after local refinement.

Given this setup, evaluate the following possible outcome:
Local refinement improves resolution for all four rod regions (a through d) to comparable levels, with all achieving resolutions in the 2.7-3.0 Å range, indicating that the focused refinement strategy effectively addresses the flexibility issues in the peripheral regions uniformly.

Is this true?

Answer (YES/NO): NO